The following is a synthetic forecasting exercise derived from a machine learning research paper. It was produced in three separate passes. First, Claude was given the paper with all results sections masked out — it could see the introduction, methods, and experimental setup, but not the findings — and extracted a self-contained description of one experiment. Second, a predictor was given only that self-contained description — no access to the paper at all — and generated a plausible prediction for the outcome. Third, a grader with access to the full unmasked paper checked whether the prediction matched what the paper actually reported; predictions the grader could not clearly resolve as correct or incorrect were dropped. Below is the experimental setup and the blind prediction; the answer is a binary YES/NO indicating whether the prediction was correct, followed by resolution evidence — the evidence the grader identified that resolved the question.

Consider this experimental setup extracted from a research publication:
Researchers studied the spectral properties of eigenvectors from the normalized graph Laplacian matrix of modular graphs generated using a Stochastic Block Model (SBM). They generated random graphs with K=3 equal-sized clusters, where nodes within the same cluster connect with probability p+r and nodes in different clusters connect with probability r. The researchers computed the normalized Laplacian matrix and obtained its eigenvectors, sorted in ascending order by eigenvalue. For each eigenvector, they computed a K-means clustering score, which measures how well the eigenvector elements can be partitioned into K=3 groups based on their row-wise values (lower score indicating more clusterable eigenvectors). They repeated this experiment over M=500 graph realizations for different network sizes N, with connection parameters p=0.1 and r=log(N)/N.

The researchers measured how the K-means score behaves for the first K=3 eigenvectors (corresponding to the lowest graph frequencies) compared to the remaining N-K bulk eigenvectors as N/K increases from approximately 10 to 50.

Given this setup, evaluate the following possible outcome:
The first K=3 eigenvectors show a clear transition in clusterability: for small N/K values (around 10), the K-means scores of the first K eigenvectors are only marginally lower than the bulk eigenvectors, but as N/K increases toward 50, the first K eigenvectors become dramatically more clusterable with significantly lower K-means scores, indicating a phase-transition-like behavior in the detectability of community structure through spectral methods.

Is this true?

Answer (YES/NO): NO